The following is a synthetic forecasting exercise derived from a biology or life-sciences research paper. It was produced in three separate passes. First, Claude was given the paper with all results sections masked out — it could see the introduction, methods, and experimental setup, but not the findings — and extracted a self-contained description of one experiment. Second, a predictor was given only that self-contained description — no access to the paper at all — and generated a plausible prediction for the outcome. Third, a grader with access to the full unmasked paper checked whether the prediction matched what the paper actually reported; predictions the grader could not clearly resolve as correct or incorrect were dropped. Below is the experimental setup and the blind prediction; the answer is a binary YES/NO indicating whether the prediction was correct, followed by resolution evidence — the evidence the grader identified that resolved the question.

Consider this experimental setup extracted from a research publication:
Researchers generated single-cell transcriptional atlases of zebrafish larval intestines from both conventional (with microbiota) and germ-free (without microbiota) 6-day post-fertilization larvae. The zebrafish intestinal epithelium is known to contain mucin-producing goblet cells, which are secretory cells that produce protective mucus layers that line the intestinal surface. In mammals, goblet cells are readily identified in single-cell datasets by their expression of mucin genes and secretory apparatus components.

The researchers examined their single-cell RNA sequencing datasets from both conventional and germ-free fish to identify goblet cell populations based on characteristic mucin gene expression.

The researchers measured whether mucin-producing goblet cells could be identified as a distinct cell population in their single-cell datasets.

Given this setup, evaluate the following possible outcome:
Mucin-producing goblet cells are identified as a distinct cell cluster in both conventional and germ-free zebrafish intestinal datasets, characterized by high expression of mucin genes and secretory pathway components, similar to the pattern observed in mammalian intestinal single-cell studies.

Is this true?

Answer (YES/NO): NO